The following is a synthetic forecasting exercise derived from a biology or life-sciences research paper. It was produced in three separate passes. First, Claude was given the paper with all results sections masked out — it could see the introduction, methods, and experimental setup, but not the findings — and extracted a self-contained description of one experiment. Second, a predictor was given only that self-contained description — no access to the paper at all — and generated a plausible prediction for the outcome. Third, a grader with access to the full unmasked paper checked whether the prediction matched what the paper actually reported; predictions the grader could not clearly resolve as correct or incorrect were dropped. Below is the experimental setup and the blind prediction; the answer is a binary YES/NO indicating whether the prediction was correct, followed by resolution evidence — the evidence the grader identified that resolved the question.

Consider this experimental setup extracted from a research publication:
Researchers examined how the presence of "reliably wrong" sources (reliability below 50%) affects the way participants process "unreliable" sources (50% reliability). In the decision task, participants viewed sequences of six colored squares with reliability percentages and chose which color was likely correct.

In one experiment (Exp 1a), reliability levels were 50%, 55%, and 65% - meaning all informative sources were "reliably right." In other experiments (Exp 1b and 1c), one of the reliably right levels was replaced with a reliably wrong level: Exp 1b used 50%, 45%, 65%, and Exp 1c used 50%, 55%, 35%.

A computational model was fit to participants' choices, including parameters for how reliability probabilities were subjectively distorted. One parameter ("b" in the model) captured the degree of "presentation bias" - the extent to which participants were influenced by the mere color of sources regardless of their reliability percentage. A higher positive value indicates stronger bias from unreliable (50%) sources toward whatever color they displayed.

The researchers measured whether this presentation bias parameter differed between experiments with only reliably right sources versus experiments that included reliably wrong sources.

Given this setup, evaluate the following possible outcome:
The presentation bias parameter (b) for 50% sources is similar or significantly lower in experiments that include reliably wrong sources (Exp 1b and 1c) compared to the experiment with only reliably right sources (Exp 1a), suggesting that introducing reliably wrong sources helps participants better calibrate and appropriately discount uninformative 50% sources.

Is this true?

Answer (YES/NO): YES